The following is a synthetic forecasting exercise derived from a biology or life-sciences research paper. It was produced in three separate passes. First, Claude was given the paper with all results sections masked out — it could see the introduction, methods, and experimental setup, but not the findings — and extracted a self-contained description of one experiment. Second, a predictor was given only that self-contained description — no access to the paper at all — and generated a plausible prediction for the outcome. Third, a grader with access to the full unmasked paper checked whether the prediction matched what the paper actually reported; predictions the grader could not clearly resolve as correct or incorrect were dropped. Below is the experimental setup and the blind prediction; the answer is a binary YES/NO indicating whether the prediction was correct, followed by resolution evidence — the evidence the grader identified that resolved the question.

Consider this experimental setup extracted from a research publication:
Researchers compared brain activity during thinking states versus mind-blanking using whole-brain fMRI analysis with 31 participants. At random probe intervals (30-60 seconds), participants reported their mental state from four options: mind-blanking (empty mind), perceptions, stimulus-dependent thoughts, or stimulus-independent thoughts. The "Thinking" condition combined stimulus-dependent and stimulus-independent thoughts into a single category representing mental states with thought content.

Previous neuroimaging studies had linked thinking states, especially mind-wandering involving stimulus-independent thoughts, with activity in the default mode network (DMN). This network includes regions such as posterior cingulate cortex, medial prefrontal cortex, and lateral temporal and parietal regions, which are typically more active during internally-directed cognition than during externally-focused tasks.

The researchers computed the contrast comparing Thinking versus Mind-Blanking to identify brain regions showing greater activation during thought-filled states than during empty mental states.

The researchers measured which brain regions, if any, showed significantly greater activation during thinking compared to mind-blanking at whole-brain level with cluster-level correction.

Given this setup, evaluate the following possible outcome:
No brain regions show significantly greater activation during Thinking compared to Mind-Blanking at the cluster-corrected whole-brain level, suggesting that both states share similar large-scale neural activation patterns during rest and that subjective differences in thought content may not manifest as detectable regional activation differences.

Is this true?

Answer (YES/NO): YES